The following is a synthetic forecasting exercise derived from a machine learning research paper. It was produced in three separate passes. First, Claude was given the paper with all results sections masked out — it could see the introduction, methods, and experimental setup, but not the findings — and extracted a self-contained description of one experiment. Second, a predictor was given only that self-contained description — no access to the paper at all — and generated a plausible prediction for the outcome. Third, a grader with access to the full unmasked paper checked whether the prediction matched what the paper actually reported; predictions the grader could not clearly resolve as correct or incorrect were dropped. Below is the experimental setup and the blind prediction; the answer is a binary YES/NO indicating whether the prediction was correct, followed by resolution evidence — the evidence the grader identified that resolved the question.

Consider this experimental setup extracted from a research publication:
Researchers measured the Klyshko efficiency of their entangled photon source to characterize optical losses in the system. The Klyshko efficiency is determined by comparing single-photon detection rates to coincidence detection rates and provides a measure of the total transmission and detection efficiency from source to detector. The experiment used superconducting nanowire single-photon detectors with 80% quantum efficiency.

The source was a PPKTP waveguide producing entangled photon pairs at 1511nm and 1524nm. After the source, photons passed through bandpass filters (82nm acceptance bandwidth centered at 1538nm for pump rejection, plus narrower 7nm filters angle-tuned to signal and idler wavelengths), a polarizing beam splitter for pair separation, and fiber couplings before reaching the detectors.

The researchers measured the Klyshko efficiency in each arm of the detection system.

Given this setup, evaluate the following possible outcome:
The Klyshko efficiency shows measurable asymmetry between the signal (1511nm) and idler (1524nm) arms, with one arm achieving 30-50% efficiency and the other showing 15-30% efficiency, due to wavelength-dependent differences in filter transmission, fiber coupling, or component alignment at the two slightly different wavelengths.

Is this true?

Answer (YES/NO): NO